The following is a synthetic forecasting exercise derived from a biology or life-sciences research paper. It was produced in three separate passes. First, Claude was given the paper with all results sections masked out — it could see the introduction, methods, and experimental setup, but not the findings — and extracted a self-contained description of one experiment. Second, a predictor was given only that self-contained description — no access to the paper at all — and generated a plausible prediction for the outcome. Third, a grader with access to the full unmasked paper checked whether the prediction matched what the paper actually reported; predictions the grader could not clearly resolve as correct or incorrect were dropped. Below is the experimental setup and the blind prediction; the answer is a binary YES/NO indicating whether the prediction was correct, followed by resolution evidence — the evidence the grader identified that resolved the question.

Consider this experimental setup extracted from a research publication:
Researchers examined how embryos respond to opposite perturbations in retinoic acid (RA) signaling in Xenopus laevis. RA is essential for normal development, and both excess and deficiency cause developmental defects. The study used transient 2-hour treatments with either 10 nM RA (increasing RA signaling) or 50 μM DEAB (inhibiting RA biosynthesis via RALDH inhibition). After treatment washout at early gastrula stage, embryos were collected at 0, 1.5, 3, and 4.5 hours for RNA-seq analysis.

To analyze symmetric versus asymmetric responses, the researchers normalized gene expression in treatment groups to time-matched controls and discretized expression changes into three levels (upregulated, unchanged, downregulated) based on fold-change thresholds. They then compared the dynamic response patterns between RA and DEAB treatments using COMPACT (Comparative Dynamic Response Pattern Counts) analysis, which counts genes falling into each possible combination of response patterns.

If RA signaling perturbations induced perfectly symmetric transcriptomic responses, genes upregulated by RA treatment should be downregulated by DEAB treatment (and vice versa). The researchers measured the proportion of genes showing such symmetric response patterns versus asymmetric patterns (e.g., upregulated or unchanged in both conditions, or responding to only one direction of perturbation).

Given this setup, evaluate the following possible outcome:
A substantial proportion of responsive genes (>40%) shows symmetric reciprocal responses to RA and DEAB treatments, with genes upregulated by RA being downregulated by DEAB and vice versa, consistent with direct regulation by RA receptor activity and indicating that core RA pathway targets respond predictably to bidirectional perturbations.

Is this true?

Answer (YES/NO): NO